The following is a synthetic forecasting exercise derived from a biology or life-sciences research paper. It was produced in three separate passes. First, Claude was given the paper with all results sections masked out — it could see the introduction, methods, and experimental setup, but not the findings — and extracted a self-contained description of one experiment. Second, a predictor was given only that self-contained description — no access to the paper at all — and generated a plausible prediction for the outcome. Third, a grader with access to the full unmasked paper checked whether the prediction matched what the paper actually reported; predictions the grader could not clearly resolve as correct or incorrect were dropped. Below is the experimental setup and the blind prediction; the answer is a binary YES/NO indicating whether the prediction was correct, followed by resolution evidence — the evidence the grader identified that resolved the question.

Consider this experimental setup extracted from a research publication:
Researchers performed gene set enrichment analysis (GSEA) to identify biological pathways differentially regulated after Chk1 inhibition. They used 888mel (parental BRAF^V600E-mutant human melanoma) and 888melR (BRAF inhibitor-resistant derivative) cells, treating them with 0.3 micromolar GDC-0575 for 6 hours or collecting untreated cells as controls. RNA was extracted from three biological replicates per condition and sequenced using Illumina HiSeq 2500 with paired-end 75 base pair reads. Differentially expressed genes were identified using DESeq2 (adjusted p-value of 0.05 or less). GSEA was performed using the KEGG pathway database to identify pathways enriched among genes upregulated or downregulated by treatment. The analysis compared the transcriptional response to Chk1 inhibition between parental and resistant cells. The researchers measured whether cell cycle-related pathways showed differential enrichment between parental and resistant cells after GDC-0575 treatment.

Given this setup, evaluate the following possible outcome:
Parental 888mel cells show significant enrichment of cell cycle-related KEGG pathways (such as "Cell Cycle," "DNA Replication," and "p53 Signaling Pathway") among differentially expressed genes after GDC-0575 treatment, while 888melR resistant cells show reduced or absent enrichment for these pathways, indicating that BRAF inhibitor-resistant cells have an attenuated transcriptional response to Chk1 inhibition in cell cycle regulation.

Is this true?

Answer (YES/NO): NO